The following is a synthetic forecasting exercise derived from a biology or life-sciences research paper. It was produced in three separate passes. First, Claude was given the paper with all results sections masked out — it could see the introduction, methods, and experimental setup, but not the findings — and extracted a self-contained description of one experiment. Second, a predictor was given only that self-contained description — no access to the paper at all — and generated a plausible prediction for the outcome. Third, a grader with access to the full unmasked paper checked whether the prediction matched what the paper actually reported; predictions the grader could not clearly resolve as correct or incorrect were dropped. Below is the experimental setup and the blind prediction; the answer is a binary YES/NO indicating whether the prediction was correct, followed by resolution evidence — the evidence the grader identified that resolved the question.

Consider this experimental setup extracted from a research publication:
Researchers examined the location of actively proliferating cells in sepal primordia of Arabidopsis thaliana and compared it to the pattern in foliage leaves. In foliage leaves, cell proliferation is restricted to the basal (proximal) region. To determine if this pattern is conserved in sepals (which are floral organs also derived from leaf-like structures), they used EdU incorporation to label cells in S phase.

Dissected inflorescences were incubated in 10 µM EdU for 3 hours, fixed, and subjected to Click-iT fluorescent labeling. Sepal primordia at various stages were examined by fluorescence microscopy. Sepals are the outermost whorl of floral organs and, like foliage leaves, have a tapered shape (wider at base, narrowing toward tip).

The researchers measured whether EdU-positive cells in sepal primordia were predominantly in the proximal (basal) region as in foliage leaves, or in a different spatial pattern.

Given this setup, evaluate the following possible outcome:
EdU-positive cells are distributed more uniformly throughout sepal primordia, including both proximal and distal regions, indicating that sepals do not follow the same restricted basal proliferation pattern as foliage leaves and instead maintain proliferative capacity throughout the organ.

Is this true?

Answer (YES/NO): NO